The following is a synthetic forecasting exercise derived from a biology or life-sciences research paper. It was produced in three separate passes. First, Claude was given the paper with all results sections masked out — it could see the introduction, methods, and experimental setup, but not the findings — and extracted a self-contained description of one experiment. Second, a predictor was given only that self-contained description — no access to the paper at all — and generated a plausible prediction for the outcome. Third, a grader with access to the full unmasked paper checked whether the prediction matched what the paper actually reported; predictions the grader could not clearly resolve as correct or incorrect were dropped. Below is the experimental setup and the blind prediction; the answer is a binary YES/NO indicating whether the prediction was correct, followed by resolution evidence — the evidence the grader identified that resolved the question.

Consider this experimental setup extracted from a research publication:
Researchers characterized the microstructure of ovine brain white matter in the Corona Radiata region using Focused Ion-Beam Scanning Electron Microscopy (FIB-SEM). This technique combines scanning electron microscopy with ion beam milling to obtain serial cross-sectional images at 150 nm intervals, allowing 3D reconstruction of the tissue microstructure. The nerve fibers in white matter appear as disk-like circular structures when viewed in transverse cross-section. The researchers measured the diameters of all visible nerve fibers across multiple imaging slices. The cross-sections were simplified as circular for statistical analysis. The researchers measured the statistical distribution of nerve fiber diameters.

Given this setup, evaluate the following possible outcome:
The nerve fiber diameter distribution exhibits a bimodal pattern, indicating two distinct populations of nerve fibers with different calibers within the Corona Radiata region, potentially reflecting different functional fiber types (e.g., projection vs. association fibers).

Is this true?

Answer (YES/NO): NO